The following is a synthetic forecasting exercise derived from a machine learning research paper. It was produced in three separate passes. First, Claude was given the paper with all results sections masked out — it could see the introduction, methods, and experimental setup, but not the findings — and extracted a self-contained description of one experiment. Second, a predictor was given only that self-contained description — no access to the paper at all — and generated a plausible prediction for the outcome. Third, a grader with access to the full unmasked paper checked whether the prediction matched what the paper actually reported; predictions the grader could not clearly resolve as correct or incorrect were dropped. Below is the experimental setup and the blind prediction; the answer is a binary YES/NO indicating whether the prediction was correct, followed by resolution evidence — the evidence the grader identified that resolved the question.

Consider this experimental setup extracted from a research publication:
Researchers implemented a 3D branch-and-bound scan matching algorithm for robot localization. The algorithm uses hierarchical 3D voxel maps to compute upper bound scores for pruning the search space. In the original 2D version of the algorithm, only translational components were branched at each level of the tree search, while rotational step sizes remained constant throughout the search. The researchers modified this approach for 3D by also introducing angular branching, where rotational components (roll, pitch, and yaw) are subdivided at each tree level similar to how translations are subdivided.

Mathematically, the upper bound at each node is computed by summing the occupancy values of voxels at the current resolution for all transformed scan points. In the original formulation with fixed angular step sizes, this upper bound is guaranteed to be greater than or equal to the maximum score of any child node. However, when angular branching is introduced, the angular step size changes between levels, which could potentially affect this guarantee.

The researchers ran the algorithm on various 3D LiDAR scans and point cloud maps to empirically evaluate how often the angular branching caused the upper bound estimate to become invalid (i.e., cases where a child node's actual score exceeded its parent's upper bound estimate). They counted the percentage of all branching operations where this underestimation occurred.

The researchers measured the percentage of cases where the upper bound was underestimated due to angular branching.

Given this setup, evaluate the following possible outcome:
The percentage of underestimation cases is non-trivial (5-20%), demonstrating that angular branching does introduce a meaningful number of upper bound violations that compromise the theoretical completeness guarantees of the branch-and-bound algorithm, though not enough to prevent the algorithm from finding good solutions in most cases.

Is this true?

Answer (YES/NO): NO